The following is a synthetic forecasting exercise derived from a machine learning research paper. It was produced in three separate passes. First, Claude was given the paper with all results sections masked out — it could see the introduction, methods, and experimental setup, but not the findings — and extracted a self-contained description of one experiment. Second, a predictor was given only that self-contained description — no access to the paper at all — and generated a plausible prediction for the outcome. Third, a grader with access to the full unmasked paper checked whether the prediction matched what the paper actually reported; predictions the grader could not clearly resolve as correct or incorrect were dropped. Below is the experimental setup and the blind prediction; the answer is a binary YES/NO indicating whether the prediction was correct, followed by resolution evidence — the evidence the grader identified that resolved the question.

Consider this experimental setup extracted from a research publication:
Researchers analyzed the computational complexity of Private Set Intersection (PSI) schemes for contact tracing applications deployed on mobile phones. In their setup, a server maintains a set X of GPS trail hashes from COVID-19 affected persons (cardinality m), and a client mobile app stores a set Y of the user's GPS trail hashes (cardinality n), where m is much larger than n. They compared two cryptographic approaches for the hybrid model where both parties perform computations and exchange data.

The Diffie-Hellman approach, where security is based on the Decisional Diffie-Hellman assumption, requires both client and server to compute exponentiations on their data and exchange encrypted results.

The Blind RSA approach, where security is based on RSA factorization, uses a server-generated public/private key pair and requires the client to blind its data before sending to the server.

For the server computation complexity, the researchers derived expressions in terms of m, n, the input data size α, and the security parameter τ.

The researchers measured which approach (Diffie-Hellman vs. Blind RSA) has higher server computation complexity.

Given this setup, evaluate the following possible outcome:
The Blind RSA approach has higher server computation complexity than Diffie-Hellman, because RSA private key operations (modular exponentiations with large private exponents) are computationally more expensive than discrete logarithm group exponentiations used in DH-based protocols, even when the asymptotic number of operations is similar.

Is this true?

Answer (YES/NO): YES